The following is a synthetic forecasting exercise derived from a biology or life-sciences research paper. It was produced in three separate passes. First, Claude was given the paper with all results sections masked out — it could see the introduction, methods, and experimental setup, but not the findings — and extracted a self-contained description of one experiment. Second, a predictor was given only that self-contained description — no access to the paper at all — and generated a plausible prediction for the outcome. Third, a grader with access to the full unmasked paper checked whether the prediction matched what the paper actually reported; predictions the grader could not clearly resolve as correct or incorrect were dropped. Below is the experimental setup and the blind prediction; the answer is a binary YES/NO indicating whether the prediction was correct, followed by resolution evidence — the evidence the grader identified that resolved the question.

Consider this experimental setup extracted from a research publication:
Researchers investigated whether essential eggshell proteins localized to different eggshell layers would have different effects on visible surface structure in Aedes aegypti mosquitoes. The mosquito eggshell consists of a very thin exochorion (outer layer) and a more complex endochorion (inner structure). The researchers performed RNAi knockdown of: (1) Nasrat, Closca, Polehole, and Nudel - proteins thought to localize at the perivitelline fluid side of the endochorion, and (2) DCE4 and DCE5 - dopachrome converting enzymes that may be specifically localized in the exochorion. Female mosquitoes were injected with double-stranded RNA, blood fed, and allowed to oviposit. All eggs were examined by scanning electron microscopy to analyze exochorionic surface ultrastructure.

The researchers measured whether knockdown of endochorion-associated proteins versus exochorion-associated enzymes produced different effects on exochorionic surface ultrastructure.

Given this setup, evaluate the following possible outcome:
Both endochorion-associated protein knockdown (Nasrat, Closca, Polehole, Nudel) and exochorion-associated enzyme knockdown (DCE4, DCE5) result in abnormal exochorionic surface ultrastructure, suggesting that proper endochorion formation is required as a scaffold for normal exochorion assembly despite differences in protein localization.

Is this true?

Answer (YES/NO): NO